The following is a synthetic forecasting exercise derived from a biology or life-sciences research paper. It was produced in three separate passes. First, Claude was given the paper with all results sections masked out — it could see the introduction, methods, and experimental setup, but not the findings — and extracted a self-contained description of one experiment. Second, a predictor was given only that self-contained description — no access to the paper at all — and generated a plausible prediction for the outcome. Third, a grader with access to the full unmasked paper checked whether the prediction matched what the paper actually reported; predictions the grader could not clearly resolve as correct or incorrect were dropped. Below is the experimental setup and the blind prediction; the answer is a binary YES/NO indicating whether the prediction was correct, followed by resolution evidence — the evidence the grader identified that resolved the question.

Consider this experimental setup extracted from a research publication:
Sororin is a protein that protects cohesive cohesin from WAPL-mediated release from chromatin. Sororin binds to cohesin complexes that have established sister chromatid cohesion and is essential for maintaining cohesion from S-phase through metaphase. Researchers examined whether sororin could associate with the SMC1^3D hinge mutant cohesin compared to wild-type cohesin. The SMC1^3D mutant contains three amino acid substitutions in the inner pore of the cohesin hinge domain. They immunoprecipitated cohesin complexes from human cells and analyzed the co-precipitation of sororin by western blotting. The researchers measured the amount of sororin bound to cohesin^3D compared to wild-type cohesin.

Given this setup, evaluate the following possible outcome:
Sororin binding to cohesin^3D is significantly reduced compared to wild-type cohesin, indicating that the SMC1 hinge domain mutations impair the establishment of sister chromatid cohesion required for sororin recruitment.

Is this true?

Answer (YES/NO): YES